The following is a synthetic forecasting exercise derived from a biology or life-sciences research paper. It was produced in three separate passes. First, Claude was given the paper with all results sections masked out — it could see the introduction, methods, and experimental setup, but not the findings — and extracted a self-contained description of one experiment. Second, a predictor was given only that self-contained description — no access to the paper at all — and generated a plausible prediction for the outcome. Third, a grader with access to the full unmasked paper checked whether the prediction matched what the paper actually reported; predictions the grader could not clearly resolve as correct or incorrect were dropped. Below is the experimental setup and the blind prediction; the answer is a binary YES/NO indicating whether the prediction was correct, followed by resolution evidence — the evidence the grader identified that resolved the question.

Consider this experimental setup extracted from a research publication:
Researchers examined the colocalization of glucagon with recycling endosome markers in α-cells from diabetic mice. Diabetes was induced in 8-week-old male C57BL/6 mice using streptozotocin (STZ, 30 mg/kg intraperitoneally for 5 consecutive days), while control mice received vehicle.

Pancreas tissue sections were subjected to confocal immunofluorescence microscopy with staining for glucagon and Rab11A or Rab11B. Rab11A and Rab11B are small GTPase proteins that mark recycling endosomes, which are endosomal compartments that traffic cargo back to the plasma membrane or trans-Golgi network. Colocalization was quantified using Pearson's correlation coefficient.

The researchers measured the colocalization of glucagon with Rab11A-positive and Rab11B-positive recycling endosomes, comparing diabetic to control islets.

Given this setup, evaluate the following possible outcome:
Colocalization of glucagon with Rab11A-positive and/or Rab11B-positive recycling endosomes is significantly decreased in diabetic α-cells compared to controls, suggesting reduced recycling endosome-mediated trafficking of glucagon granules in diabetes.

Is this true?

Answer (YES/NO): NO